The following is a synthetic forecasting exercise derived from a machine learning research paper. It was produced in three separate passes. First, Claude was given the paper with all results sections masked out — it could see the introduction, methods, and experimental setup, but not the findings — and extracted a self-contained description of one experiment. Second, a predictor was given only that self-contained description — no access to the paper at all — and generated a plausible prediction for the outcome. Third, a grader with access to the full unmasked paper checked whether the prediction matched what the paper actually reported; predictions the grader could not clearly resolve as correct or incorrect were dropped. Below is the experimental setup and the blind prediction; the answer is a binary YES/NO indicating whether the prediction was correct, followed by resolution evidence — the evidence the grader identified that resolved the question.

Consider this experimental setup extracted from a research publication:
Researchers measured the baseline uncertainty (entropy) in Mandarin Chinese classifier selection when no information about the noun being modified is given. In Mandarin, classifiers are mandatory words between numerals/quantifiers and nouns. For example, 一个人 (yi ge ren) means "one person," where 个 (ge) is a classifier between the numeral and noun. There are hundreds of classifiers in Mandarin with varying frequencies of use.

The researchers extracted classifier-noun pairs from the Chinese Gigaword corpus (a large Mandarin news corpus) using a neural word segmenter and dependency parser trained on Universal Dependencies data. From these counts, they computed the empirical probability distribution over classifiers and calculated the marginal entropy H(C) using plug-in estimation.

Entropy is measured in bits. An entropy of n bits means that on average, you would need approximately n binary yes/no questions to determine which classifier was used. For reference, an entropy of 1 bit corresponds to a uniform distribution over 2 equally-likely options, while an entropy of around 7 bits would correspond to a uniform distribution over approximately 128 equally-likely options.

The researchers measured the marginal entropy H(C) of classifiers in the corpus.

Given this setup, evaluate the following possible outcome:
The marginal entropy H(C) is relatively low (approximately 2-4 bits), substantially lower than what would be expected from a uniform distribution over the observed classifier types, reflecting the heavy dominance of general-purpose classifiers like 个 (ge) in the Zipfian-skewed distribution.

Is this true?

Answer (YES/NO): NO